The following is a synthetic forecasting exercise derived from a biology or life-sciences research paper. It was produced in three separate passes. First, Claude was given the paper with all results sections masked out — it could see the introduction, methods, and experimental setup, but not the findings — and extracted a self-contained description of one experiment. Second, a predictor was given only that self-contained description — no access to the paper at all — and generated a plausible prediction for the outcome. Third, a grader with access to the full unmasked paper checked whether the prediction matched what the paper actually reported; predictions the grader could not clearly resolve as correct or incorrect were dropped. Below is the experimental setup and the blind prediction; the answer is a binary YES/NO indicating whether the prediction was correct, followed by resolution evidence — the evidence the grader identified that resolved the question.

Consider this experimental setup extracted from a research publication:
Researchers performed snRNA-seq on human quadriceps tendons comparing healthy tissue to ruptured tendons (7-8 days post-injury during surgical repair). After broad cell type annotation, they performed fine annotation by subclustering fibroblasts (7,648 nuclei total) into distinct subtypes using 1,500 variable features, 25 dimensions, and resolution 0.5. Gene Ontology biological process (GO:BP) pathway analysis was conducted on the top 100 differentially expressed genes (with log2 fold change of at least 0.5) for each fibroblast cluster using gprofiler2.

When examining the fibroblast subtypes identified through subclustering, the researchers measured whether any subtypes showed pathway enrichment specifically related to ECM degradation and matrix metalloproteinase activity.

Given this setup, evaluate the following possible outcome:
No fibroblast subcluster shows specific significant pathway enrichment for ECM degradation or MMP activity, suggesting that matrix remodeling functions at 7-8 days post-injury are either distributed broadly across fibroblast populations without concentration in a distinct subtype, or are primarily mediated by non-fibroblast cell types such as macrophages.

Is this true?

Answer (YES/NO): YES